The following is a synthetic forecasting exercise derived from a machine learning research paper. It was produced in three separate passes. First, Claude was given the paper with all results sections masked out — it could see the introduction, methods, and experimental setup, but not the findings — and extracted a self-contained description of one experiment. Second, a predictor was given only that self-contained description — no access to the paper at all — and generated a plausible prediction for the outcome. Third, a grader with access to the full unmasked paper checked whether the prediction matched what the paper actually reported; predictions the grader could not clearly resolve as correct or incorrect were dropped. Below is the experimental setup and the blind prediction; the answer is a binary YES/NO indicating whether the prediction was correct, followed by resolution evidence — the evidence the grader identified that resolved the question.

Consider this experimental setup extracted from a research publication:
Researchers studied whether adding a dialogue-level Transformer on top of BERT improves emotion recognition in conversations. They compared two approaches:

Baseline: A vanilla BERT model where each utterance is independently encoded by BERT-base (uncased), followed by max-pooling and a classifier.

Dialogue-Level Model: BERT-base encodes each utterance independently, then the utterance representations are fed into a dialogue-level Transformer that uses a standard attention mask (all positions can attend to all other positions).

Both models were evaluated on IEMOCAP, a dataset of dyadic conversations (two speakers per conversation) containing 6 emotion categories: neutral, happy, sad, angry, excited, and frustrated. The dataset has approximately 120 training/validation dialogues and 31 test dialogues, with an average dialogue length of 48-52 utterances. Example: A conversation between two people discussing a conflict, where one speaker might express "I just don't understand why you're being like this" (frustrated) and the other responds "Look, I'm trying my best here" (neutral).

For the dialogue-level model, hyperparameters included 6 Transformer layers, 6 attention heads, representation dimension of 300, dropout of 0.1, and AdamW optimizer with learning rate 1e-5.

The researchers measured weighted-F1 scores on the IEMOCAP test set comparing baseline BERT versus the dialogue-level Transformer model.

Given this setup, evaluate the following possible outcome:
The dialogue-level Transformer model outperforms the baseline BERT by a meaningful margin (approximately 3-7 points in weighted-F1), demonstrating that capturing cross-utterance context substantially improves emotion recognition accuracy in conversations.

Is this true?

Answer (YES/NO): NO